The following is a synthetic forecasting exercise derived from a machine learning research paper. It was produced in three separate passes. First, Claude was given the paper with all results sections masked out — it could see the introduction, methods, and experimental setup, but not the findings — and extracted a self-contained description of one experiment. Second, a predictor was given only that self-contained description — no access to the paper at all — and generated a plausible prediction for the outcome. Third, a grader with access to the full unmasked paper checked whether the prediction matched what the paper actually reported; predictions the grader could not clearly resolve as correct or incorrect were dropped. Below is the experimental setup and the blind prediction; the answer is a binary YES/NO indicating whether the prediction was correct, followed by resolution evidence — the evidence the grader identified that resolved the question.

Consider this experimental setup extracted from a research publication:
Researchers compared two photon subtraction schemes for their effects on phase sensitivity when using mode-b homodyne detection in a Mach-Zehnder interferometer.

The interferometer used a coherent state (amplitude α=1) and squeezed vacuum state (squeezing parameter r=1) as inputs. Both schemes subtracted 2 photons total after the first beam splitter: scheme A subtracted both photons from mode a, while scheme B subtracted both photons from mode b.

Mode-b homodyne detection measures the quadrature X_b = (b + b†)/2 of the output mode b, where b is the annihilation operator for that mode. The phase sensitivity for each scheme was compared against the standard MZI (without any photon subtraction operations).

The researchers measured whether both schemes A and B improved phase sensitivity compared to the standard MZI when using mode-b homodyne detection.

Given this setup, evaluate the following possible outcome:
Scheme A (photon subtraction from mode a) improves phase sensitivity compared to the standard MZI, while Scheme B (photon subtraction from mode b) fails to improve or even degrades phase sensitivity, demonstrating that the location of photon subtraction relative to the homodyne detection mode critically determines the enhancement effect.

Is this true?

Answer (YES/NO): YES